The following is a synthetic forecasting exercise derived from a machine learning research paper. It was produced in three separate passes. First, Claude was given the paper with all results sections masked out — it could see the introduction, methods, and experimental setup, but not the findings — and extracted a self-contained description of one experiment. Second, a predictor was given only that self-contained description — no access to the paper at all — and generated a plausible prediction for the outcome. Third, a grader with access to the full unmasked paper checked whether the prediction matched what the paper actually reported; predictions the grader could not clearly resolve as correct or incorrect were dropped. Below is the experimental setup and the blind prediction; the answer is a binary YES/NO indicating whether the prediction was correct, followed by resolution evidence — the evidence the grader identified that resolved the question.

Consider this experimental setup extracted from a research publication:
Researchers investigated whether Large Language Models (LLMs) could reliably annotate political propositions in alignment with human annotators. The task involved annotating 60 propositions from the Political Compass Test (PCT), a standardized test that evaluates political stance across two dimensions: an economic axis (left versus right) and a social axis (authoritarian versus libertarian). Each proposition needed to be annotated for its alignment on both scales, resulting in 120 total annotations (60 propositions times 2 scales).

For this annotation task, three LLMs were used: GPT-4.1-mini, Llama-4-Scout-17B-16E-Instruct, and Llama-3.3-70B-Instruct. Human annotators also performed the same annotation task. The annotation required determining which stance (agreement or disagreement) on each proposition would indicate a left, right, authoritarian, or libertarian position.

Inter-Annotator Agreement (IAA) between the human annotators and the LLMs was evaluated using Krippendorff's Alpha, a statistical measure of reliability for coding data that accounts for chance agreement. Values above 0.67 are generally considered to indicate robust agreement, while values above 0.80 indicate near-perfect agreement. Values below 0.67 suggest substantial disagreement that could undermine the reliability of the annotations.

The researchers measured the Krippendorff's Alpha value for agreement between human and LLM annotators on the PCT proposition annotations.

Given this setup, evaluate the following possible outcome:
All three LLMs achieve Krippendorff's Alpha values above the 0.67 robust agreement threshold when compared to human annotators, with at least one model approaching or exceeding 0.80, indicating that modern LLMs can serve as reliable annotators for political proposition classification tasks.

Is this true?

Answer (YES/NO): NO